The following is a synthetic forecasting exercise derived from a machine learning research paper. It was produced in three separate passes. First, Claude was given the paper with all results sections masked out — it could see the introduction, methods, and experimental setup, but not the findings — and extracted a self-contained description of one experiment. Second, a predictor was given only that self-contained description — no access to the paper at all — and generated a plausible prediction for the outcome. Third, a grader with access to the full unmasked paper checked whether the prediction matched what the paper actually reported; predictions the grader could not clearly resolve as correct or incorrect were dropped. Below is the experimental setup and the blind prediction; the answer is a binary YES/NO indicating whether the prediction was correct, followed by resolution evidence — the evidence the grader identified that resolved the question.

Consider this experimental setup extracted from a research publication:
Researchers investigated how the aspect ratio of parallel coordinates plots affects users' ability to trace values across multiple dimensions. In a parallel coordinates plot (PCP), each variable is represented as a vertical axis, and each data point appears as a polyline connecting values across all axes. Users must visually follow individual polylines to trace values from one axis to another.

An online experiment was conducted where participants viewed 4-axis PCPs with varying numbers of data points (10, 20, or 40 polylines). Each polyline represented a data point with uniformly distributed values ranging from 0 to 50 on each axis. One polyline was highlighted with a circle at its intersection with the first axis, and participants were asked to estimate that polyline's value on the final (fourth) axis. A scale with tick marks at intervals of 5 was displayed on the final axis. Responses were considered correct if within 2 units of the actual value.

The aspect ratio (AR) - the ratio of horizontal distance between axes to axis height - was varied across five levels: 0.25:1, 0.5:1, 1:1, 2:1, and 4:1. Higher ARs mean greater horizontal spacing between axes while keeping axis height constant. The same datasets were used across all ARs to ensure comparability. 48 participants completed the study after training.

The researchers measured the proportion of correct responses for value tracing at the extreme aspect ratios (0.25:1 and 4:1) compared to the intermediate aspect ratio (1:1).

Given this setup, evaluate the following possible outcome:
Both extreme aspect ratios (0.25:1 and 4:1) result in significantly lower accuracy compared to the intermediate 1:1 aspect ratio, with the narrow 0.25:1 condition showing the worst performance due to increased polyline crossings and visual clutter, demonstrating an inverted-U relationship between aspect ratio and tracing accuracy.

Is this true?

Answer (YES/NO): NO